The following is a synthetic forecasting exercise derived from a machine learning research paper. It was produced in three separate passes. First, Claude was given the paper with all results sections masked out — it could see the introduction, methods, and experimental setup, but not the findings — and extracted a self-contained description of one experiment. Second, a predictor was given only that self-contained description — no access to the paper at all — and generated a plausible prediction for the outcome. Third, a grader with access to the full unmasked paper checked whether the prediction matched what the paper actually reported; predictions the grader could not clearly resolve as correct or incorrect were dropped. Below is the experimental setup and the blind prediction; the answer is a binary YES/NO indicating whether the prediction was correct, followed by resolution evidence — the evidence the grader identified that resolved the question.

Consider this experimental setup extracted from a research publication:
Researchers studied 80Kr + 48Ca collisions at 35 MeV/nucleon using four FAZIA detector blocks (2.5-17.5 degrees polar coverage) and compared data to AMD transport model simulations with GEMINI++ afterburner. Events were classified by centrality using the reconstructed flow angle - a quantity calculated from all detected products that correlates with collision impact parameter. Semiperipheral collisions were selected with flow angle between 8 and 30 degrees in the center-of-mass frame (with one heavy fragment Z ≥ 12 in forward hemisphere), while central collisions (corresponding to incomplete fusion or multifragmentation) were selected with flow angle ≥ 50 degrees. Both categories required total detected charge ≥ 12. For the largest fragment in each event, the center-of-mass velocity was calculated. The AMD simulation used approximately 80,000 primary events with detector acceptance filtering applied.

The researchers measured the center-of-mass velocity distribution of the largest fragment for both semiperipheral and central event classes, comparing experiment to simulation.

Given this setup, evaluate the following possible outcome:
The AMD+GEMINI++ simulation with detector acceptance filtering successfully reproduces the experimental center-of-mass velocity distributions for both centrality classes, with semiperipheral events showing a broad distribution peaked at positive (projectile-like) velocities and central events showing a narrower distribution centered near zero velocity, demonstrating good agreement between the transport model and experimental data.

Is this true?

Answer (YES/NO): NO